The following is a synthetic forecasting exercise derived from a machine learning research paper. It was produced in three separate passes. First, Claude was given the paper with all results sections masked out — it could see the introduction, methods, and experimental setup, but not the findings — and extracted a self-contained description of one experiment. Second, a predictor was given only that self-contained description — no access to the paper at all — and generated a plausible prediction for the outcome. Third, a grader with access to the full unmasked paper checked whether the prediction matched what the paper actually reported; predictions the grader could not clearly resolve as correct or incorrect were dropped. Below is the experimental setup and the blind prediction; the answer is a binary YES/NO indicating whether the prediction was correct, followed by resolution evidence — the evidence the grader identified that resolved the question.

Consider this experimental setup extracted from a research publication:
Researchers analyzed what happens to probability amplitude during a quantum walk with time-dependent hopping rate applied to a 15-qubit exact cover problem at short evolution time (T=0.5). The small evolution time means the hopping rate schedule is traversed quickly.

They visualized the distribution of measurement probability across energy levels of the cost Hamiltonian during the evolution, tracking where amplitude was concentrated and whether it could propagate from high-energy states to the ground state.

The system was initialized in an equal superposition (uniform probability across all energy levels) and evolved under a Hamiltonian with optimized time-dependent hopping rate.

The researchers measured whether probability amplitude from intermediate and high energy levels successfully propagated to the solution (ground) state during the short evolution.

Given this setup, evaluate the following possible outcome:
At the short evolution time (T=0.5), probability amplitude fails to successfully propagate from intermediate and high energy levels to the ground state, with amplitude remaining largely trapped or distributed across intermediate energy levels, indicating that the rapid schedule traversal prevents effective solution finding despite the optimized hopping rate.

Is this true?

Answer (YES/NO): YES